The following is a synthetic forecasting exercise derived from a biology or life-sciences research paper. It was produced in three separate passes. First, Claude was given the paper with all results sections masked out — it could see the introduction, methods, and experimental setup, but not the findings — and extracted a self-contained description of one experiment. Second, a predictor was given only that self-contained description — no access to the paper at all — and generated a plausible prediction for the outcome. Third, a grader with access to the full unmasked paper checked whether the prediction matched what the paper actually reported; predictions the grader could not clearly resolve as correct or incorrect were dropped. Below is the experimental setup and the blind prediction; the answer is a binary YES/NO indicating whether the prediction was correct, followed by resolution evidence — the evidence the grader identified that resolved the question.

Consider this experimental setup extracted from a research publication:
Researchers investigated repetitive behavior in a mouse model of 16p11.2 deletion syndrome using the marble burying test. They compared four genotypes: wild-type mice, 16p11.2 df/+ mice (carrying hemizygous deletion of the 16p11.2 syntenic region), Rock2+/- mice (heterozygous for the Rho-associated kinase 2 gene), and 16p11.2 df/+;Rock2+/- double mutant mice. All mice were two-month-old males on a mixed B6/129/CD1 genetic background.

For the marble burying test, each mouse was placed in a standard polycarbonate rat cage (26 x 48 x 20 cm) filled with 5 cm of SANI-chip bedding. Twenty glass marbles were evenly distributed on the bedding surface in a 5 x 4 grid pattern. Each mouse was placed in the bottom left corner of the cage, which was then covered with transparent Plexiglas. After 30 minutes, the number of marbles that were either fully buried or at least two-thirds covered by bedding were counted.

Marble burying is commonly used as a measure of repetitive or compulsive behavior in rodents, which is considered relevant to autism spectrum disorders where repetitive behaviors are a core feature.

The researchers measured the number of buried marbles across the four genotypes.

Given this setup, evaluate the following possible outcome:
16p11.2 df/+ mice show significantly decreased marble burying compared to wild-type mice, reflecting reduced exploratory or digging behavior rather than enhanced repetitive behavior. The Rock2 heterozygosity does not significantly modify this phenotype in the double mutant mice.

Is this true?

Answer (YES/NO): NO